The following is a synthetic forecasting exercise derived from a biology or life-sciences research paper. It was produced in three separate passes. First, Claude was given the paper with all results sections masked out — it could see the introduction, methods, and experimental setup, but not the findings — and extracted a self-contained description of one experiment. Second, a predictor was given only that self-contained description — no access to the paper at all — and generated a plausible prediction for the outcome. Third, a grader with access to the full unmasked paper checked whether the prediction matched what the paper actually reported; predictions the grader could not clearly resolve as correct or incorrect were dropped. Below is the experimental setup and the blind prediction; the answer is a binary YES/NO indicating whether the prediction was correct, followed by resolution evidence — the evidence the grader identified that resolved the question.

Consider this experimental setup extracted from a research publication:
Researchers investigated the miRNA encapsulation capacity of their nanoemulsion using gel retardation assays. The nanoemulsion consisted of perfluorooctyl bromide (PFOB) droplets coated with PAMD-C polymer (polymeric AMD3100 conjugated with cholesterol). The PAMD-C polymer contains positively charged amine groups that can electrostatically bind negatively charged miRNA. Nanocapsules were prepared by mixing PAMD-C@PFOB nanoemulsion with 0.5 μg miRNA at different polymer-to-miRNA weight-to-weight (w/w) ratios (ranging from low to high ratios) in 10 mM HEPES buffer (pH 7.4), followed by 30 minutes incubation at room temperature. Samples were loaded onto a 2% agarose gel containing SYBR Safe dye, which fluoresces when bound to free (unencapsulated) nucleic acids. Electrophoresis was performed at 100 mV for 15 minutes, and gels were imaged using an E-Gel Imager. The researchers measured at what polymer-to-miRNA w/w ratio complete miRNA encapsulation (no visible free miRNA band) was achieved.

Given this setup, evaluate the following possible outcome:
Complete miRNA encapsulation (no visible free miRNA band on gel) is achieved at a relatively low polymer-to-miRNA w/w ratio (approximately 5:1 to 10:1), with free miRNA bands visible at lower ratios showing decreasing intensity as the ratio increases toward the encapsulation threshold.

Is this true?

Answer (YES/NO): NO